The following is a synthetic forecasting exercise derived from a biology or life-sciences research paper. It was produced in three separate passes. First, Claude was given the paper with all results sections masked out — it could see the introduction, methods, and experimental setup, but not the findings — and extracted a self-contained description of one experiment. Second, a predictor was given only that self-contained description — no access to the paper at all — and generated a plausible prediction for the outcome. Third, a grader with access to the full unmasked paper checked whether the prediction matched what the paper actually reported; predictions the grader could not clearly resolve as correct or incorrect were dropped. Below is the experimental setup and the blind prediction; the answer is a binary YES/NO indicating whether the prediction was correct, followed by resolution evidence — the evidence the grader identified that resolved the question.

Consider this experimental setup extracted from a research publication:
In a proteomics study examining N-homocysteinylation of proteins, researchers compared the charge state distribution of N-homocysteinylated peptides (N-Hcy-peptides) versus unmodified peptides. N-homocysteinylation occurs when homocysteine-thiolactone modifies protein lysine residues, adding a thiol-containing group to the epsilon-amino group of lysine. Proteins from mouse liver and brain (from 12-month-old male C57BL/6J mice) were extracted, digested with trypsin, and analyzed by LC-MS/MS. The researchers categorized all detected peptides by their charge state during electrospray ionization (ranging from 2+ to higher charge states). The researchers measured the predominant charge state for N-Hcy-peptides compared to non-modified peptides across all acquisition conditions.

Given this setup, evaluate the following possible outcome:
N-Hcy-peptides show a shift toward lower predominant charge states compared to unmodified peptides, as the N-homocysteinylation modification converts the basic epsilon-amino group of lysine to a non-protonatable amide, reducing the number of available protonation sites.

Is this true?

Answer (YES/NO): NO